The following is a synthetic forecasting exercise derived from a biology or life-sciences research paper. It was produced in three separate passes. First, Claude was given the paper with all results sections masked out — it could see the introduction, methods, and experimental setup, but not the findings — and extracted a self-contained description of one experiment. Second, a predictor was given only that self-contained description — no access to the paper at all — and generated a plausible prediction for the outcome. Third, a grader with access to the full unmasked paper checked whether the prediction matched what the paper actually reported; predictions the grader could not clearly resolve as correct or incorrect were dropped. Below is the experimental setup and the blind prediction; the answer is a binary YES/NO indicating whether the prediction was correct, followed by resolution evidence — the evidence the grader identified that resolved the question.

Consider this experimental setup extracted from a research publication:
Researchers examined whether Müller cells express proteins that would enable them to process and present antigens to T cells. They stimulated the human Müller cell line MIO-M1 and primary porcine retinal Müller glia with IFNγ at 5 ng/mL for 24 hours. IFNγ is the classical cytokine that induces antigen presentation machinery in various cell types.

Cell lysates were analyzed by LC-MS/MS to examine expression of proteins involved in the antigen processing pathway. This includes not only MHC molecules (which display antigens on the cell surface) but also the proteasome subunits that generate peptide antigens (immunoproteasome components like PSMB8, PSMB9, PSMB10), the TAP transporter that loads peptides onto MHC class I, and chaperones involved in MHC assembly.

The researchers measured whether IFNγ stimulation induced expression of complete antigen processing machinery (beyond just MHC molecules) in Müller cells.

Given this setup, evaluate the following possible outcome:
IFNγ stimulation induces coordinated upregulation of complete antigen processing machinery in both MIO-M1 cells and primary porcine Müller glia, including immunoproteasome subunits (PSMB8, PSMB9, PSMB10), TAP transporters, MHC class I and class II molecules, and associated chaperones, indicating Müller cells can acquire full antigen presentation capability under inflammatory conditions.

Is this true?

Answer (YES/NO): YES